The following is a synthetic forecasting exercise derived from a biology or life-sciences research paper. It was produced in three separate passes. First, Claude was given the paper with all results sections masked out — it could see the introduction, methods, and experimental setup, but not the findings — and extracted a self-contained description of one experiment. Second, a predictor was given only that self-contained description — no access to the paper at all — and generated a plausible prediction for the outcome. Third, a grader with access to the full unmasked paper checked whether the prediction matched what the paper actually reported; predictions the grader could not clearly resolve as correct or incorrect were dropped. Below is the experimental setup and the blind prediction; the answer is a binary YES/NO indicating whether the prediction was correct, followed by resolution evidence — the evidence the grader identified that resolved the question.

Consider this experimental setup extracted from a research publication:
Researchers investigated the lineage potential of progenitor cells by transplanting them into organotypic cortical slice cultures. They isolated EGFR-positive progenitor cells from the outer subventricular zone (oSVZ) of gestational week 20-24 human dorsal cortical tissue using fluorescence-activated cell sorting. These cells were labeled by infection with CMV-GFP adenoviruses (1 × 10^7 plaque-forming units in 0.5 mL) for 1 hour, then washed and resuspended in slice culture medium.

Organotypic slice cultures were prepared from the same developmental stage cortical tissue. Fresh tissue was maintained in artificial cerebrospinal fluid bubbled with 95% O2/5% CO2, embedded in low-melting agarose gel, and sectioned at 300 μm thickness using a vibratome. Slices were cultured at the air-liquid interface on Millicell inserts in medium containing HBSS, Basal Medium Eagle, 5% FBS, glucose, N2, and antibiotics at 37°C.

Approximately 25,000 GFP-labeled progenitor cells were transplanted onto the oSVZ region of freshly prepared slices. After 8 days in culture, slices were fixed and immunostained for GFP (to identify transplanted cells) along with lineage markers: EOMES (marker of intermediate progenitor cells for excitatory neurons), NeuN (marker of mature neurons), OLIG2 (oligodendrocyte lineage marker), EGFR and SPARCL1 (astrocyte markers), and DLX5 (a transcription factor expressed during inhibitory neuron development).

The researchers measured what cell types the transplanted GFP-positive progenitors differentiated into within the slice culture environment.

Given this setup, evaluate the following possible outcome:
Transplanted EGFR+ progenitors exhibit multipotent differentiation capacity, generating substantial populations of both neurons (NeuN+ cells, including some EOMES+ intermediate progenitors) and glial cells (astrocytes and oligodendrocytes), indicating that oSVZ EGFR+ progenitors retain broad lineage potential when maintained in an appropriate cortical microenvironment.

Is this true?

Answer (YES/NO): NO